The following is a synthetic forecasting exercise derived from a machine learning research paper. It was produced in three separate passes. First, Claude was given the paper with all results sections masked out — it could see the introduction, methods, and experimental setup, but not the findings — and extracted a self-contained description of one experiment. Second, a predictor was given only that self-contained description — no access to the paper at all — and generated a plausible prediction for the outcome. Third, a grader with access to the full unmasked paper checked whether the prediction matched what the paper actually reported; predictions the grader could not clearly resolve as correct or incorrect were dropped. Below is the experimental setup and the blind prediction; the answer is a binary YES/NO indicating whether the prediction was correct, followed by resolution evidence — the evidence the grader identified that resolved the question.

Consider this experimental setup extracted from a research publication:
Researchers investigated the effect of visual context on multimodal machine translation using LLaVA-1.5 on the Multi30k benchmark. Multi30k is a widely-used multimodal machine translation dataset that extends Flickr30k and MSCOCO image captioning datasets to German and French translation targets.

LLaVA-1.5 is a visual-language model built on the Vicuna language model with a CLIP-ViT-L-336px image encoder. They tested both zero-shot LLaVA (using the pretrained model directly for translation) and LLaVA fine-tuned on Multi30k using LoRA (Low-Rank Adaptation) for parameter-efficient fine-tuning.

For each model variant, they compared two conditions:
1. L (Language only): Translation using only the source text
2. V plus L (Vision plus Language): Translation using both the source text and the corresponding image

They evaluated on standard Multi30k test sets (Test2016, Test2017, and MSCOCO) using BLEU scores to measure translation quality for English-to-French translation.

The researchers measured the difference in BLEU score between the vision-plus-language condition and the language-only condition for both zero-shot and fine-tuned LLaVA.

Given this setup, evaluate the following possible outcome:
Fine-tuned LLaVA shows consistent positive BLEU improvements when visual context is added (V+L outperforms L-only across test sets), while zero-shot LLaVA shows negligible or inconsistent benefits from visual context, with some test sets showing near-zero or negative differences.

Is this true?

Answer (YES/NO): NO